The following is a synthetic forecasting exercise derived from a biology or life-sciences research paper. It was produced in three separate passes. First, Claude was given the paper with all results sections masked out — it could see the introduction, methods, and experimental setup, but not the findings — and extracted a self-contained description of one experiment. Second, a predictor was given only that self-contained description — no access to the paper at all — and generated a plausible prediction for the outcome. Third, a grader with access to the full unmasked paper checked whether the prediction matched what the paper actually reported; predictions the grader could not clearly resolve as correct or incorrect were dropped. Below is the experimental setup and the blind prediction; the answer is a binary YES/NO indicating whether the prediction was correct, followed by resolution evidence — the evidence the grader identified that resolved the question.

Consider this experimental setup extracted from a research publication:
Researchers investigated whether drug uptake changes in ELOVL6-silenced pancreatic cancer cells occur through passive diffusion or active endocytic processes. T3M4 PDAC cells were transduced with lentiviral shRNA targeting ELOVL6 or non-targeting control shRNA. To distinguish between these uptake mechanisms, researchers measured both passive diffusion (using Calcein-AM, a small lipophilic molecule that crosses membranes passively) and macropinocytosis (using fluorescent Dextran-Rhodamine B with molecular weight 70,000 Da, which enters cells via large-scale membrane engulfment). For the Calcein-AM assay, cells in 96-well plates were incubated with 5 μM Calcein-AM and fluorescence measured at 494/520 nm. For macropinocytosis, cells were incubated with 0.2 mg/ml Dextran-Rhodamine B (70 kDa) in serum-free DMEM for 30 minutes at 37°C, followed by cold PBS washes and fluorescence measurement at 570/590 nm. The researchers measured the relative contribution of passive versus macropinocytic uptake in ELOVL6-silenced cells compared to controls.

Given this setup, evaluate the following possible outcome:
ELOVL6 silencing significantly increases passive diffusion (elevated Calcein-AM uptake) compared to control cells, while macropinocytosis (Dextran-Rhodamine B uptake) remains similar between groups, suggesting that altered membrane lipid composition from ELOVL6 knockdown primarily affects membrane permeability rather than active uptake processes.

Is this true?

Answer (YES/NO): NO